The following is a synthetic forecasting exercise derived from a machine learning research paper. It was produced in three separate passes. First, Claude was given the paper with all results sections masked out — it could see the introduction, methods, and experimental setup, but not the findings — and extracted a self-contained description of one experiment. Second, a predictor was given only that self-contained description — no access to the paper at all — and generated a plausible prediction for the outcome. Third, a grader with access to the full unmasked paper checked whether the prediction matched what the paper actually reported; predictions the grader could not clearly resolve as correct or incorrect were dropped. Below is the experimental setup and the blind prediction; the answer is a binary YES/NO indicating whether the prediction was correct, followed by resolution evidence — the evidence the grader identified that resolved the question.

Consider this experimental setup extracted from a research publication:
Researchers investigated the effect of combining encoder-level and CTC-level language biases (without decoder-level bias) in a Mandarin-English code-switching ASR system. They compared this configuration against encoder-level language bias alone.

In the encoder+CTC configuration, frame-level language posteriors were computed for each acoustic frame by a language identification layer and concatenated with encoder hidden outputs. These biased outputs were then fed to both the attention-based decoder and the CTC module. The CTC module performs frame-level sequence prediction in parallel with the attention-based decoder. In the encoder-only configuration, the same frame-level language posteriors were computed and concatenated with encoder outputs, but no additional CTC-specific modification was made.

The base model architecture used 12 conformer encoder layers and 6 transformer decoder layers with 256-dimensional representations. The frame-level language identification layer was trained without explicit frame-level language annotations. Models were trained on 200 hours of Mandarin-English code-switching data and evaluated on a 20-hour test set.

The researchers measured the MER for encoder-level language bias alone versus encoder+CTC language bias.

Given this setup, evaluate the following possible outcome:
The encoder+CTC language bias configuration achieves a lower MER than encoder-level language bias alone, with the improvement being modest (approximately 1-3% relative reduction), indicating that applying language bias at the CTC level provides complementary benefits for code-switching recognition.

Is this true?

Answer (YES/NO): NO